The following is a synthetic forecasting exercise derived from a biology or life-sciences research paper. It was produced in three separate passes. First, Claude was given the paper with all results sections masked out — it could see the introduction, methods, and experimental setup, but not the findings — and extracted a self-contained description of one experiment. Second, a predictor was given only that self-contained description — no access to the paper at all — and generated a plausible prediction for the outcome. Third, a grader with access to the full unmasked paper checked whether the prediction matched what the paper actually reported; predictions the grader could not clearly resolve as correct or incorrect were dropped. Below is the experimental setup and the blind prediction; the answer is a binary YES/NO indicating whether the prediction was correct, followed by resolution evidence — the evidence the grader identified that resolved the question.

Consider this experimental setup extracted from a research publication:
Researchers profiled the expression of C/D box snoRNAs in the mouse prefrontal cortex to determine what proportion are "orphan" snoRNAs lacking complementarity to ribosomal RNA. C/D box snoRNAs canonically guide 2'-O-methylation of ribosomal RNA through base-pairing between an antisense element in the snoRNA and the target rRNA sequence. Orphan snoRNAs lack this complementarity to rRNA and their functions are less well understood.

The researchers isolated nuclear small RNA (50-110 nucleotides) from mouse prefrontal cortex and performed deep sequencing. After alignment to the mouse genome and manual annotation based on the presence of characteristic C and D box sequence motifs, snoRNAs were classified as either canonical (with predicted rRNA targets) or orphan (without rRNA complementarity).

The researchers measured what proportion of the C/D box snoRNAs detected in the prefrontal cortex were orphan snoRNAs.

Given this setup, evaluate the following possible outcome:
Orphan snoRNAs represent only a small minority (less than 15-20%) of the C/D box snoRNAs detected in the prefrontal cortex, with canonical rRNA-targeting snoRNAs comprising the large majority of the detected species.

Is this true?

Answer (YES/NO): NO